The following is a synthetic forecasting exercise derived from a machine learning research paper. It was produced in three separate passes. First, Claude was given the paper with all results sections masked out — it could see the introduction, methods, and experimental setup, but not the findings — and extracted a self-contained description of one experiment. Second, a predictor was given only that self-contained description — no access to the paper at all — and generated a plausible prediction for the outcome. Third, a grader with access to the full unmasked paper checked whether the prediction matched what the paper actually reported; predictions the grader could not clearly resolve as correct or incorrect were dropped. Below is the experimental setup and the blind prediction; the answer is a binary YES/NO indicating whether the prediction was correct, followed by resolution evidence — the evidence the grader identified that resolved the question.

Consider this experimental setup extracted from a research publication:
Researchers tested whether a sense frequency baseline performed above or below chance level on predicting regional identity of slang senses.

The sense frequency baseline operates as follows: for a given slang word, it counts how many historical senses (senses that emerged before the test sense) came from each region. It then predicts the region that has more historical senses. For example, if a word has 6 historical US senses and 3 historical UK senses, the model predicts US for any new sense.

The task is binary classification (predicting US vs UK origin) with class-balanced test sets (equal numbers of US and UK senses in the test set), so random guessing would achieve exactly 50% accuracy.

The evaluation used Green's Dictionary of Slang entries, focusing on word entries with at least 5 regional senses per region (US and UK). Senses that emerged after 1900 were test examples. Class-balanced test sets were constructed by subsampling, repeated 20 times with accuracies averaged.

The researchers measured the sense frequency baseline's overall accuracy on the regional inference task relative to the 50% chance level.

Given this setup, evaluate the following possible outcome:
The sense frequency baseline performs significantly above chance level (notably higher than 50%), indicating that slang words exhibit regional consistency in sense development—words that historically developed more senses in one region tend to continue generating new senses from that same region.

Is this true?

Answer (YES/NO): NO